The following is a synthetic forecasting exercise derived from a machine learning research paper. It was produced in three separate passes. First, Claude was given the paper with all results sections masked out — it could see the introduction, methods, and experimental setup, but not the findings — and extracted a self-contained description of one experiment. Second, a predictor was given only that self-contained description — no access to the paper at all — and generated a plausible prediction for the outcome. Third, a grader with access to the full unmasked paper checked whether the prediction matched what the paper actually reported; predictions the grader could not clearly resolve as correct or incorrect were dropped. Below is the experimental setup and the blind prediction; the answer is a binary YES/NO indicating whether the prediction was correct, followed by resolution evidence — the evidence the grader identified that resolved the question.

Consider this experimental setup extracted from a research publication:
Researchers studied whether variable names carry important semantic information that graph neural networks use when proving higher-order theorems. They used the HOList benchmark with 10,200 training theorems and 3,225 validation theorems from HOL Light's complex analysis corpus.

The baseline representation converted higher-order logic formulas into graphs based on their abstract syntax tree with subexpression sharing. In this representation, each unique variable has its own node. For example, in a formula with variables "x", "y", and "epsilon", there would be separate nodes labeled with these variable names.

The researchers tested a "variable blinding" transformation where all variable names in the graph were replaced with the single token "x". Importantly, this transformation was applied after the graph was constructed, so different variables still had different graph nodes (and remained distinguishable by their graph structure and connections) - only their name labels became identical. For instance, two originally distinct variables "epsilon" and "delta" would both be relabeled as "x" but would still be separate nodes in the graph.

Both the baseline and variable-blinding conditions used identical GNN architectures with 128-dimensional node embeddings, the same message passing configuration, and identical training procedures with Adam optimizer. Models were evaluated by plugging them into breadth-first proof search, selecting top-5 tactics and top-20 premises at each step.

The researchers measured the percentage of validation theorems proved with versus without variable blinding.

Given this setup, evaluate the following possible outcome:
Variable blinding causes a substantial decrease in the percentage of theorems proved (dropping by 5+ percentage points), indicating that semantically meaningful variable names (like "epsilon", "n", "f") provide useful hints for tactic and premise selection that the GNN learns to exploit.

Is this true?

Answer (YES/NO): YES